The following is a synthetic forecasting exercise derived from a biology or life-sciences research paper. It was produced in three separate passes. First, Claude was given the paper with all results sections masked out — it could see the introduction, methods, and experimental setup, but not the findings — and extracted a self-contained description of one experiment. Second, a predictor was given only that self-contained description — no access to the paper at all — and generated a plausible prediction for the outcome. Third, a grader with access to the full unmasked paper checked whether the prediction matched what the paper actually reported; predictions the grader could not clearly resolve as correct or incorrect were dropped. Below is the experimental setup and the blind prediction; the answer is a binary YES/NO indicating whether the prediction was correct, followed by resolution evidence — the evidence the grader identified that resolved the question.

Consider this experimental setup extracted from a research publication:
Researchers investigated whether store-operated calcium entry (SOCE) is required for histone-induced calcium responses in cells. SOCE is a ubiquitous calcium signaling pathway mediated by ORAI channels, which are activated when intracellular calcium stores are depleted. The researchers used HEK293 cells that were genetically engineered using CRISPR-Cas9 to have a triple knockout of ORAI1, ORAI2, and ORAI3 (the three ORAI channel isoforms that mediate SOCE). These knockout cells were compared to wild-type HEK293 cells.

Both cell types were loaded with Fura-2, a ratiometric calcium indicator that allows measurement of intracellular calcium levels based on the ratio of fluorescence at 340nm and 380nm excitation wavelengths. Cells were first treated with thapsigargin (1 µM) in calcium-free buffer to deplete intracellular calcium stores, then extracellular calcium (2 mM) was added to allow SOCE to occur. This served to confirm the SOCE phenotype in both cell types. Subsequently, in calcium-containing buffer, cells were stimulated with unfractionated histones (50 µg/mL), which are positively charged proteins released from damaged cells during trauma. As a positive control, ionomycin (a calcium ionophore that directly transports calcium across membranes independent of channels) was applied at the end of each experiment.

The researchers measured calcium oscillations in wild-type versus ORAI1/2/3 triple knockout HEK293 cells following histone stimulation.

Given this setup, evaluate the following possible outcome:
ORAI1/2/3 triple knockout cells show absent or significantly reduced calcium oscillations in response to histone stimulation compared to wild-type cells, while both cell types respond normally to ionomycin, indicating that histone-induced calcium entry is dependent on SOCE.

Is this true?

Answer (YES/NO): NO